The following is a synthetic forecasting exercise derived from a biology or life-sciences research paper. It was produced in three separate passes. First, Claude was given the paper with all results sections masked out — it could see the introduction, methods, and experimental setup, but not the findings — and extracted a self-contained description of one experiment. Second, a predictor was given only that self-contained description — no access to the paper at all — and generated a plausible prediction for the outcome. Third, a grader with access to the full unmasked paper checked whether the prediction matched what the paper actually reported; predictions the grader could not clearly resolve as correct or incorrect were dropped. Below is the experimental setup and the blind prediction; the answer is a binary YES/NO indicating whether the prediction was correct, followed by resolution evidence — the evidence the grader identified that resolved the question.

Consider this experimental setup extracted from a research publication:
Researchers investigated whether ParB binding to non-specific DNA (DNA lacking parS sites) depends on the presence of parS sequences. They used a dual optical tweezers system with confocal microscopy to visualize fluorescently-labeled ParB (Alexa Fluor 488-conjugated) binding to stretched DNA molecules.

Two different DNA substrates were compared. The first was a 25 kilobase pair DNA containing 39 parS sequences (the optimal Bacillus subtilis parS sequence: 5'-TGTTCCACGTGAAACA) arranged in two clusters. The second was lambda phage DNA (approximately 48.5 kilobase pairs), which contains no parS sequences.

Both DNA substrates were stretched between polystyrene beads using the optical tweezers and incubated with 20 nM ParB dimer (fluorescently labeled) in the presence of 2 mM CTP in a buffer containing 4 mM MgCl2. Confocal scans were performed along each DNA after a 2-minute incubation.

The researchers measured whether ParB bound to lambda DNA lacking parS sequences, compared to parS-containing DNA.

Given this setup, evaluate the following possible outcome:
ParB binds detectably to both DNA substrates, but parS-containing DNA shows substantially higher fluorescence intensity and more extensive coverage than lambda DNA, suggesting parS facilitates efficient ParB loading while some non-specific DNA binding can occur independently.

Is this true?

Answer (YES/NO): NO